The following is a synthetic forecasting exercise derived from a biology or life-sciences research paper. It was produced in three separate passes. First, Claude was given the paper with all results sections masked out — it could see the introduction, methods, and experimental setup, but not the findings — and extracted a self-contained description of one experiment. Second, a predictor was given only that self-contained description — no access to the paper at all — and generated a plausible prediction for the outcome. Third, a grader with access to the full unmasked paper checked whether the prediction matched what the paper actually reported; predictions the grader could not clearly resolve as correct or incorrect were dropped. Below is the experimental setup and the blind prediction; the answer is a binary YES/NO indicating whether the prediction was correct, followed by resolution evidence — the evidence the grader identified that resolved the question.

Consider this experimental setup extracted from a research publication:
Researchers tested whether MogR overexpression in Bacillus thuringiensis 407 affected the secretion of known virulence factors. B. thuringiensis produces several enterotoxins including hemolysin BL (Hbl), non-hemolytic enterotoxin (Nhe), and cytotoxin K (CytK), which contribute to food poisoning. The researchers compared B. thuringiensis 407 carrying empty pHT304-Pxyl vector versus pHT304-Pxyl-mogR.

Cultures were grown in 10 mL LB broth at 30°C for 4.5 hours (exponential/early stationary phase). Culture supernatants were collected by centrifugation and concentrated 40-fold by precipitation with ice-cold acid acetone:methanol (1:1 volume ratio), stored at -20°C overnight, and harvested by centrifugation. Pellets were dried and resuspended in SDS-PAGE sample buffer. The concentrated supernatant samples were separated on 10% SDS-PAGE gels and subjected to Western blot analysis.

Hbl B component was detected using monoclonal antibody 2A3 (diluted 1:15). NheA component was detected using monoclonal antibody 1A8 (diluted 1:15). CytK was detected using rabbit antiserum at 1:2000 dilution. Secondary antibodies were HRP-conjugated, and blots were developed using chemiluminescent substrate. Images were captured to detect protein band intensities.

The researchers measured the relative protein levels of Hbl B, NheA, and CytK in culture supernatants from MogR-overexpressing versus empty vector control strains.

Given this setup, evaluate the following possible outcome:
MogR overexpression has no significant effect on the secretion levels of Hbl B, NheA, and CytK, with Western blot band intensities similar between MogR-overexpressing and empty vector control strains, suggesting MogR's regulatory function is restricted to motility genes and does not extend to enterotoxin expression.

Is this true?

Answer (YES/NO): NO